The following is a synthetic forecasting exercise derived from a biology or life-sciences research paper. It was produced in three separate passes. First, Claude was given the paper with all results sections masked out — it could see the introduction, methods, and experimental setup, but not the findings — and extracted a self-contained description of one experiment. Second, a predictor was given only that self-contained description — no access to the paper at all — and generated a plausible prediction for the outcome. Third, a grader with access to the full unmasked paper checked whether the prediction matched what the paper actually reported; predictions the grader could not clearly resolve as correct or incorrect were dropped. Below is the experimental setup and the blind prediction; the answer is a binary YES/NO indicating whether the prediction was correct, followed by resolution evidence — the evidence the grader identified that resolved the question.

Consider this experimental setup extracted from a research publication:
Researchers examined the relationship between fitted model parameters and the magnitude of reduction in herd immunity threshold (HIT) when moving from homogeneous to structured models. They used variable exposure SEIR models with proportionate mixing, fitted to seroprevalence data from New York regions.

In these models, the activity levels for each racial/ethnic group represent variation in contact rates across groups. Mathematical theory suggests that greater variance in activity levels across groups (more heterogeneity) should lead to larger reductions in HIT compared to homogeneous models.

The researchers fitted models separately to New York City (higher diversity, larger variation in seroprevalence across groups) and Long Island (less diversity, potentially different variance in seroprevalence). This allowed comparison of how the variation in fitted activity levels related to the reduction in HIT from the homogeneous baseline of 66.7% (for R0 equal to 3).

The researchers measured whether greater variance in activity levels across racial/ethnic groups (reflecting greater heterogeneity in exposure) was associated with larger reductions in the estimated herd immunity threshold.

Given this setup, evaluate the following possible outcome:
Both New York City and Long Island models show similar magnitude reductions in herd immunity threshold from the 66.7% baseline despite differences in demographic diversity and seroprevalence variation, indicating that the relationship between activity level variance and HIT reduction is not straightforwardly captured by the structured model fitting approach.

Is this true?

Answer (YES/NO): NO